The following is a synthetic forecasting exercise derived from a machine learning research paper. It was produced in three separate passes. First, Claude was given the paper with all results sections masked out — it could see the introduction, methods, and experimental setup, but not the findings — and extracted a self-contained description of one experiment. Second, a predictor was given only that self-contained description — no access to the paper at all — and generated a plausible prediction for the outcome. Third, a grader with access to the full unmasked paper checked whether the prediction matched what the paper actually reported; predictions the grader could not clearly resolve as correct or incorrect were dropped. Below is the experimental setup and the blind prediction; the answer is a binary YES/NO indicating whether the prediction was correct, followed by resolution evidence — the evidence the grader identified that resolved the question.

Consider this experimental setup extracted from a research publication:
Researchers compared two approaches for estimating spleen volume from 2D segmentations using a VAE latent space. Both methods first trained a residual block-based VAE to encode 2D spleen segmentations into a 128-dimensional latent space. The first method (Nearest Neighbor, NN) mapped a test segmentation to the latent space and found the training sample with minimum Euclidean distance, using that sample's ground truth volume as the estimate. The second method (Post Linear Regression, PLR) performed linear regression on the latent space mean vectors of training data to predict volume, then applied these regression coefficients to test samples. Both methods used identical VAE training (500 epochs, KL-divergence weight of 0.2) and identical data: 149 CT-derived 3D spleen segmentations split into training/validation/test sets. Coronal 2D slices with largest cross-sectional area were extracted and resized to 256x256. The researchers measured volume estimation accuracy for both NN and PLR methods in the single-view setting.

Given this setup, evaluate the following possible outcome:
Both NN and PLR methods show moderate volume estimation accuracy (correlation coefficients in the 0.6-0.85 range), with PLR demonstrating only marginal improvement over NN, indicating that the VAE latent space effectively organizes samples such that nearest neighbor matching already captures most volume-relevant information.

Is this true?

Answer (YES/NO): NO